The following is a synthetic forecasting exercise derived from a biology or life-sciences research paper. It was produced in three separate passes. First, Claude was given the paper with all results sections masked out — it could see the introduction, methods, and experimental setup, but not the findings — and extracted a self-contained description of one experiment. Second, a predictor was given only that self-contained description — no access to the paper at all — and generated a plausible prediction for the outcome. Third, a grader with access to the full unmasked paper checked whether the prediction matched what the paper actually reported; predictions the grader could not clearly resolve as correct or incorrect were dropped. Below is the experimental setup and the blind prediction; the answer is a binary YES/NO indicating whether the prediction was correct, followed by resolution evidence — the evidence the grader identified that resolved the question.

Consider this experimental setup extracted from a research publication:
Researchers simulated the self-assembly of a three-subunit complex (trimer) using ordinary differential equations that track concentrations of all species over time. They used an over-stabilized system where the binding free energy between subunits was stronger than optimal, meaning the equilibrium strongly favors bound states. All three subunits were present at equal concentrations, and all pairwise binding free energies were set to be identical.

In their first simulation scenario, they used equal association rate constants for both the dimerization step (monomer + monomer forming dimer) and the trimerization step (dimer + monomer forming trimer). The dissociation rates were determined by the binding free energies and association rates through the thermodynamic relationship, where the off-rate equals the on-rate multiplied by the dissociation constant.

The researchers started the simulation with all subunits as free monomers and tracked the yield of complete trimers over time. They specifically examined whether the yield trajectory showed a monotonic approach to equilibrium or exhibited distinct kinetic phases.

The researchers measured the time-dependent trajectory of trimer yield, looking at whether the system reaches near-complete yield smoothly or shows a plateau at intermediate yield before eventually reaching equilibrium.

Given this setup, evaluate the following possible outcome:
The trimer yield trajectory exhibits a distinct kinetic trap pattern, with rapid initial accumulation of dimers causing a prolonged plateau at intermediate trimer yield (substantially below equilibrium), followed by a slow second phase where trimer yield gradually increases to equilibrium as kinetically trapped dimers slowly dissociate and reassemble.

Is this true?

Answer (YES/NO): YES